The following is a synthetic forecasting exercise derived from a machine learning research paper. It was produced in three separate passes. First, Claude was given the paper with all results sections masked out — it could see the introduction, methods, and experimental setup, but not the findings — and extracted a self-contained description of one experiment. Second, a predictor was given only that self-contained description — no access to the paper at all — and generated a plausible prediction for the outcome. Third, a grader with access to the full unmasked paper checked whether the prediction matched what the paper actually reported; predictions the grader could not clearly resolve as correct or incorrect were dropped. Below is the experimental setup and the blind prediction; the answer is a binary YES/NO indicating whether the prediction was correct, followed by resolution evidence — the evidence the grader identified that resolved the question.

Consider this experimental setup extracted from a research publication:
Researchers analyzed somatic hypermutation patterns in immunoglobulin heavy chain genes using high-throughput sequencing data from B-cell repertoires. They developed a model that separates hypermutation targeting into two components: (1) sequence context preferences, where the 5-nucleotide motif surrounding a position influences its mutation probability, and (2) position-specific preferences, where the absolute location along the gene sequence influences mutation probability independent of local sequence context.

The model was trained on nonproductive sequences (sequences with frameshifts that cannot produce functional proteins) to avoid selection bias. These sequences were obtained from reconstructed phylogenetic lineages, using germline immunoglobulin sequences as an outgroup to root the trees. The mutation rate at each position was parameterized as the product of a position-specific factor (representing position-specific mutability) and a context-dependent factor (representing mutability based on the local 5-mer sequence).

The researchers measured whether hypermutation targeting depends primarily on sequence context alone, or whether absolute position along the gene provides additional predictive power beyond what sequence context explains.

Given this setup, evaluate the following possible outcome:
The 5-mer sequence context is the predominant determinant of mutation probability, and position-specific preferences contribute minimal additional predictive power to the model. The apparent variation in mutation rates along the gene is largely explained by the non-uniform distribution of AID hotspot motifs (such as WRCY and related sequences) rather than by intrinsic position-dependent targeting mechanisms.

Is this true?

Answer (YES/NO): NO